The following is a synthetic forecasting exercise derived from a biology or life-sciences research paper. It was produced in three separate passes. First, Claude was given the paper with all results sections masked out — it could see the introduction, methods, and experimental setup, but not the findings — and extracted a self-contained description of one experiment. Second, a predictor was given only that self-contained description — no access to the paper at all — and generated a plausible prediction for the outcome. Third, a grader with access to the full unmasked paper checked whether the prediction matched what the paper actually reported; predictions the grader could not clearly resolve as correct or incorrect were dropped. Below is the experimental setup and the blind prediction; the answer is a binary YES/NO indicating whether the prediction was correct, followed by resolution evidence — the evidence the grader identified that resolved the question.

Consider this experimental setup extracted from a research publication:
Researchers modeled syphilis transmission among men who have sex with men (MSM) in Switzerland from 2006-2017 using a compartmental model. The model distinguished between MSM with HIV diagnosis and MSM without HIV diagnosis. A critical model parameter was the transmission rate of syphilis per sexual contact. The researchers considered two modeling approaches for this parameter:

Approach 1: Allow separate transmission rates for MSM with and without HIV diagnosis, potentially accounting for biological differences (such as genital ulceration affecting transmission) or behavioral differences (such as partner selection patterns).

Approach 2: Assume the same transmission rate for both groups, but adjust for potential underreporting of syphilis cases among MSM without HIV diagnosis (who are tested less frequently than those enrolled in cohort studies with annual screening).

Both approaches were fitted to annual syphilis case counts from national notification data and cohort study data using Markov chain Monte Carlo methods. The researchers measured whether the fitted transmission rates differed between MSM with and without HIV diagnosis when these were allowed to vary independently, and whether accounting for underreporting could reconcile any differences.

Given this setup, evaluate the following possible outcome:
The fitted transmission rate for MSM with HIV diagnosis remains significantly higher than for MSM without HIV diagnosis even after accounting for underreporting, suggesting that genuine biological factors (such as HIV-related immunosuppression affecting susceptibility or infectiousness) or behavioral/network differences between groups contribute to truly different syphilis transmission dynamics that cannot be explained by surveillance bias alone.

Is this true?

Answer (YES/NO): YES